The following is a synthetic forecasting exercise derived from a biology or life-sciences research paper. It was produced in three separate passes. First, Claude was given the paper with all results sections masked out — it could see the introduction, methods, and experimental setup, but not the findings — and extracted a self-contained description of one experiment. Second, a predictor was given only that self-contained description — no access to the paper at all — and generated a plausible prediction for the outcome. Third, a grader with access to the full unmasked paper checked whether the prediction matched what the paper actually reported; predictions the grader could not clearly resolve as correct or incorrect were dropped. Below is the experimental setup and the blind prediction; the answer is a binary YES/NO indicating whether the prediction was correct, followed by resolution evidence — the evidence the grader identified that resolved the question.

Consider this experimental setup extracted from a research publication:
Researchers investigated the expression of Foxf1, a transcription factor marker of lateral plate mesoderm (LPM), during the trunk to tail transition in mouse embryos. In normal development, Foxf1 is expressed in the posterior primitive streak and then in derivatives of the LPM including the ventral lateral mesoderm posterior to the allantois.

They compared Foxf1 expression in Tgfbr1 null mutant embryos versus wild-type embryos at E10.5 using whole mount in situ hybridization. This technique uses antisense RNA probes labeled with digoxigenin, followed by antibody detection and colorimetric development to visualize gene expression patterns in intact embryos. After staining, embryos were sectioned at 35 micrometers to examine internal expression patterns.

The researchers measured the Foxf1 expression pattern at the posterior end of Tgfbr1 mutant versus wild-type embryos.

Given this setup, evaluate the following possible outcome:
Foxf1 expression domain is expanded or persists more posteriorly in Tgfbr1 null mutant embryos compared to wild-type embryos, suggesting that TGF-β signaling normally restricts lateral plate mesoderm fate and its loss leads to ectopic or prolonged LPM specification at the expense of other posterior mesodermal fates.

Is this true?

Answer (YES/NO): YES